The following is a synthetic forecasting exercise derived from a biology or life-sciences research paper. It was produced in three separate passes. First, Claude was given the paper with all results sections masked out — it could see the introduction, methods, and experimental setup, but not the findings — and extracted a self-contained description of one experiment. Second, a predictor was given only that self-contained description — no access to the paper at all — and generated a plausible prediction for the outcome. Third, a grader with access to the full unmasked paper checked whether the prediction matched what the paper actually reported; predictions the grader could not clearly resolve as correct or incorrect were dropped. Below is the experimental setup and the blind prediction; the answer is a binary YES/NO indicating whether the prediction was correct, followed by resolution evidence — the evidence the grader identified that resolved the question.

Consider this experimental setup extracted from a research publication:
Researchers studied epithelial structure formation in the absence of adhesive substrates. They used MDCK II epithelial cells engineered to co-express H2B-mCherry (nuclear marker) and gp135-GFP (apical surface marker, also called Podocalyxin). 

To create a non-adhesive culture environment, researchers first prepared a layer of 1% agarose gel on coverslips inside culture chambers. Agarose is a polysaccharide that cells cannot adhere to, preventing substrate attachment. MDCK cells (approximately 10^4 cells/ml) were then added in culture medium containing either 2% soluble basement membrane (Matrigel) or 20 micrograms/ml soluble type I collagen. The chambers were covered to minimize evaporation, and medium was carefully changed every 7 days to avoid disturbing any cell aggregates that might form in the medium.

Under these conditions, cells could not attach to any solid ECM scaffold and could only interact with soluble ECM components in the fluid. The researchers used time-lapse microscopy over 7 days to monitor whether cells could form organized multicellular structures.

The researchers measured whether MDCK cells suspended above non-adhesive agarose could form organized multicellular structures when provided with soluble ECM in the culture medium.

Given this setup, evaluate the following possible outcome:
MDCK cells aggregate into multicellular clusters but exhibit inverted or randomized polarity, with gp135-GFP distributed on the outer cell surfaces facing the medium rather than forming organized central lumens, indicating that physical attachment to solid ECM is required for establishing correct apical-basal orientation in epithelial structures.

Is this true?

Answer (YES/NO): NO